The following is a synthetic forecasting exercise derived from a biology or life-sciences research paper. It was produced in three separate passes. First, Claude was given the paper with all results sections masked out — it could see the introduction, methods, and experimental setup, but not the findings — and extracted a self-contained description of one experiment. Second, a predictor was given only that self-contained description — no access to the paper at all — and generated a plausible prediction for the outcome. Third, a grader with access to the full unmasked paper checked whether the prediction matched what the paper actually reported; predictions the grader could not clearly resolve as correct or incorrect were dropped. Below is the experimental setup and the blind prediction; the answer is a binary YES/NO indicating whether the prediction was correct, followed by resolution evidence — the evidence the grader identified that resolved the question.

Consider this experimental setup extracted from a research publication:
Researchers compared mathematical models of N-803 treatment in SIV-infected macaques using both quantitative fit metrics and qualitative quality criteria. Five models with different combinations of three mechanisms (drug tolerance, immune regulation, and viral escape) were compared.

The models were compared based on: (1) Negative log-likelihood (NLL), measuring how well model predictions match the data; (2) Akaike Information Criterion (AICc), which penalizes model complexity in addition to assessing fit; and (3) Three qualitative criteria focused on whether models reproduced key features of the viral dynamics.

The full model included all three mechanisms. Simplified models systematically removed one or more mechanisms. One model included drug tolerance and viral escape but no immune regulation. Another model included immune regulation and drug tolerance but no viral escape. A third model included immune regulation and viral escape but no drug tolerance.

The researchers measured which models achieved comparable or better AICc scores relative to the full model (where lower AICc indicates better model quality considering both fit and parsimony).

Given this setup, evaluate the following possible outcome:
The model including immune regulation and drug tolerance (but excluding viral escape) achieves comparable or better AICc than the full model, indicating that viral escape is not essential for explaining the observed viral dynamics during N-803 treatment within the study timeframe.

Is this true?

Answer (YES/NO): YES